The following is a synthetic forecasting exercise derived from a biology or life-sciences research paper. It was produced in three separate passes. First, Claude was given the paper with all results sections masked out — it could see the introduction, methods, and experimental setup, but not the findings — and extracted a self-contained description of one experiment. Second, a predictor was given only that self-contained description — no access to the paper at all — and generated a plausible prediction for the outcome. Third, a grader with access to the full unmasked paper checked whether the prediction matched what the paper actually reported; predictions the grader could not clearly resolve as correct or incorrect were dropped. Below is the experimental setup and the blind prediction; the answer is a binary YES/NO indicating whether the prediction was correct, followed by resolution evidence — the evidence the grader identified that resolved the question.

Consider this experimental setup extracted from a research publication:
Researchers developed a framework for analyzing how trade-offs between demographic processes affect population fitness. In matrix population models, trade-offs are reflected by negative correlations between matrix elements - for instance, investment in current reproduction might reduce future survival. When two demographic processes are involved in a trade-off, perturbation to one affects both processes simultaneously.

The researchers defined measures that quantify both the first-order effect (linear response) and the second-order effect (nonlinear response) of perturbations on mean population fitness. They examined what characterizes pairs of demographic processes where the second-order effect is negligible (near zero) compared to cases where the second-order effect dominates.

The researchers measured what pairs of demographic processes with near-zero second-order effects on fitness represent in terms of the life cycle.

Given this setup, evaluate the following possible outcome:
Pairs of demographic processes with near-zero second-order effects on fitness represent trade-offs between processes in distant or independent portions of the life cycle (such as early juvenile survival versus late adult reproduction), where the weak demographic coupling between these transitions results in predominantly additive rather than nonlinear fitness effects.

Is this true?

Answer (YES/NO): NO